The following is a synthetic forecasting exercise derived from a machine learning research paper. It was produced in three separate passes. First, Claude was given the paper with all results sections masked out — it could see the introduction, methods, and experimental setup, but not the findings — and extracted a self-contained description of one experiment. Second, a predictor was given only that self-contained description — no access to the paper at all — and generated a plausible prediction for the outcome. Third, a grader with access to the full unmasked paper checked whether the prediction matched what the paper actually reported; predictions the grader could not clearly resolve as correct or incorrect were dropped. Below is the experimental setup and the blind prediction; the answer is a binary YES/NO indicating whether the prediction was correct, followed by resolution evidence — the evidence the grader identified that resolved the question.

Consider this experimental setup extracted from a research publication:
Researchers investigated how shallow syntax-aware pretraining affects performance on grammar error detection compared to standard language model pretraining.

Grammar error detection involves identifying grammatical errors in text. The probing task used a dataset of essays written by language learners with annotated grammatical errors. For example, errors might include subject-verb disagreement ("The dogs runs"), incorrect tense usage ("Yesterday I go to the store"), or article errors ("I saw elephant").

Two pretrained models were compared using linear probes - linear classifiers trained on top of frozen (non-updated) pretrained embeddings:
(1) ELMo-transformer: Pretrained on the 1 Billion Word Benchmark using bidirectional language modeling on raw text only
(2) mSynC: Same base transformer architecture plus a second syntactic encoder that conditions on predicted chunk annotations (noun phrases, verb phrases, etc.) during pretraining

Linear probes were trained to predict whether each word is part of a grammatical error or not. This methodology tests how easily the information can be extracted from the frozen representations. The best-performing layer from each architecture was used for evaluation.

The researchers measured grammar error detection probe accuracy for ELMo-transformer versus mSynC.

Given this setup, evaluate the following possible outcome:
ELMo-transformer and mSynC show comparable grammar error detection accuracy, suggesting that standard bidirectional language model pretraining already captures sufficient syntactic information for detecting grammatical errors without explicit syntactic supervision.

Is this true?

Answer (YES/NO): YES